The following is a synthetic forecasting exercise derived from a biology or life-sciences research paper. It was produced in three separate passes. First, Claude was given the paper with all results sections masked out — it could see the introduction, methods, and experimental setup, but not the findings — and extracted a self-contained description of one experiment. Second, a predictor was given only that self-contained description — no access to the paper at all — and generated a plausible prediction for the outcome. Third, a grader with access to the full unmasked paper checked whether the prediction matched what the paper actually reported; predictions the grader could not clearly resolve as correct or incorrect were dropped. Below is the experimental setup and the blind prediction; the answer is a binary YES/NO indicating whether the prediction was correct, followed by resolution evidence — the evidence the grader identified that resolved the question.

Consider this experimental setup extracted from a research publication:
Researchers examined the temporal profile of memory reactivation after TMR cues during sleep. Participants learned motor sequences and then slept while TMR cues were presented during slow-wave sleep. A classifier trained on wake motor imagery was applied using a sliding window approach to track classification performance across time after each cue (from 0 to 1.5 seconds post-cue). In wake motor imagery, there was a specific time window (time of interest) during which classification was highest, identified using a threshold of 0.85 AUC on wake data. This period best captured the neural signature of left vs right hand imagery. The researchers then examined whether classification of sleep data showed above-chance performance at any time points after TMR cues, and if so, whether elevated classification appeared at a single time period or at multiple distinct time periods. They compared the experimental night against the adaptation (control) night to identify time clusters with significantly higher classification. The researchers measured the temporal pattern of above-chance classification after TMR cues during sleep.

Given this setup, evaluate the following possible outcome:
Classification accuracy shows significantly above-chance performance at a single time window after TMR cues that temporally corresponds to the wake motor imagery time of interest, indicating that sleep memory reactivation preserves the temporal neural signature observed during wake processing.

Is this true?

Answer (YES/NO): NO